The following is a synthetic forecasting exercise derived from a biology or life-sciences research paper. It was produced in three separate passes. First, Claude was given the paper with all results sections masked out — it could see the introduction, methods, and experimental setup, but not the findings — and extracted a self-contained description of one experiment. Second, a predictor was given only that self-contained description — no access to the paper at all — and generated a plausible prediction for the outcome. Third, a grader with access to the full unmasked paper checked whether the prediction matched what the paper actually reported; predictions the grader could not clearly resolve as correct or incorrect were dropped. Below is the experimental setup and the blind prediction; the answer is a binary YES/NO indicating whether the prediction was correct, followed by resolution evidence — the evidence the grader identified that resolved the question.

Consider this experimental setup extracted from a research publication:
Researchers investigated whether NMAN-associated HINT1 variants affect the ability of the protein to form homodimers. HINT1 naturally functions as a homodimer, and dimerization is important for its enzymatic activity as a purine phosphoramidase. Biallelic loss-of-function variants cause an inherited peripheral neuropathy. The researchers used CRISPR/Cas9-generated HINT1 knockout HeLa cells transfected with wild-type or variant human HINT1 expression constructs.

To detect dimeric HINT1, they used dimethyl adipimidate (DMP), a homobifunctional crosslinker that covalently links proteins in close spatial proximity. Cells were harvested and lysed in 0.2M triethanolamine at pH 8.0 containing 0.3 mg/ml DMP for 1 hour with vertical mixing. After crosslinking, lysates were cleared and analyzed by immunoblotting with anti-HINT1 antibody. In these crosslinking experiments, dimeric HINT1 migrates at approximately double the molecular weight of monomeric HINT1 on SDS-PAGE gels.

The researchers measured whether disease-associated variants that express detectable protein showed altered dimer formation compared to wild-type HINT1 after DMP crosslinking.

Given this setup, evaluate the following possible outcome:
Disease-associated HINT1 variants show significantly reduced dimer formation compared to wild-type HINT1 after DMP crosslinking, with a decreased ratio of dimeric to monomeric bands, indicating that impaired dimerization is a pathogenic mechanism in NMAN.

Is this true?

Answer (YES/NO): NO